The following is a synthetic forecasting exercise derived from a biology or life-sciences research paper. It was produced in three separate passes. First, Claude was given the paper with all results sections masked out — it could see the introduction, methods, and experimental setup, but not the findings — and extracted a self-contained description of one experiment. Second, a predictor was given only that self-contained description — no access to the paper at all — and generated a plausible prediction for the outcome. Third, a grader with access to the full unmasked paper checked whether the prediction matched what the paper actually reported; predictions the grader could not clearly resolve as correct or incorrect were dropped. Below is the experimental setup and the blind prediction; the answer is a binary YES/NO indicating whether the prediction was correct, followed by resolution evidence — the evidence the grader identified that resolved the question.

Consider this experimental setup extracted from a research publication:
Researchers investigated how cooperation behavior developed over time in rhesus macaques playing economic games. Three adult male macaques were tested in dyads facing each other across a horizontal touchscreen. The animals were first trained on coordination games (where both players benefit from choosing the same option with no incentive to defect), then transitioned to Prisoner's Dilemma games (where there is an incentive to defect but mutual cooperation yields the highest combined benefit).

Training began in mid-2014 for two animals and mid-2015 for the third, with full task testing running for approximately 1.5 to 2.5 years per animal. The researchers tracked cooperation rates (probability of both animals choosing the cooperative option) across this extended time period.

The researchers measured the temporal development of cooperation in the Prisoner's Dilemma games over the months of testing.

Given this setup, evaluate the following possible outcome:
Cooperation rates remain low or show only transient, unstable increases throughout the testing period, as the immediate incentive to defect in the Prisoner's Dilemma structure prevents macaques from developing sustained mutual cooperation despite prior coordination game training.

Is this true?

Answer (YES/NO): NO